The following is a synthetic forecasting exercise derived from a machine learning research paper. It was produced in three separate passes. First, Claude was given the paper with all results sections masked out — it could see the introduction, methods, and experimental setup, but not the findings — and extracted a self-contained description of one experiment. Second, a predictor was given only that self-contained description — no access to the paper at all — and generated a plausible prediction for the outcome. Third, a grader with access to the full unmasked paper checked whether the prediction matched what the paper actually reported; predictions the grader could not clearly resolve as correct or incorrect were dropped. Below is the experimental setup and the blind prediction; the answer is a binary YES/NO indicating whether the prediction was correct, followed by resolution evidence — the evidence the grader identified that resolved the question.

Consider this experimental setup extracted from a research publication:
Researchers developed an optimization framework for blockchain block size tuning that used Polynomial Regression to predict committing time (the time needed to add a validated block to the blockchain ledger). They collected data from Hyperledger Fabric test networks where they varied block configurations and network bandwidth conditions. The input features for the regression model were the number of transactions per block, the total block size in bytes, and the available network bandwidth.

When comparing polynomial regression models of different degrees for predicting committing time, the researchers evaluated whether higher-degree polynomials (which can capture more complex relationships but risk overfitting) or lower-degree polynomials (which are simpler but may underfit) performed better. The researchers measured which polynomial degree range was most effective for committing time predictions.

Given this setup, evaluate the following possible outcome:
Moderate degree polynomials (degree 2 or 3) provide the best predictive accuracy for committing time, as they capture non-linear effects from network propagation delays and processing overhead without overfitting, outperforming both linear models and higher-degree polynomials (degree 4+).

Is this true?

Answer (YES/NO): NO